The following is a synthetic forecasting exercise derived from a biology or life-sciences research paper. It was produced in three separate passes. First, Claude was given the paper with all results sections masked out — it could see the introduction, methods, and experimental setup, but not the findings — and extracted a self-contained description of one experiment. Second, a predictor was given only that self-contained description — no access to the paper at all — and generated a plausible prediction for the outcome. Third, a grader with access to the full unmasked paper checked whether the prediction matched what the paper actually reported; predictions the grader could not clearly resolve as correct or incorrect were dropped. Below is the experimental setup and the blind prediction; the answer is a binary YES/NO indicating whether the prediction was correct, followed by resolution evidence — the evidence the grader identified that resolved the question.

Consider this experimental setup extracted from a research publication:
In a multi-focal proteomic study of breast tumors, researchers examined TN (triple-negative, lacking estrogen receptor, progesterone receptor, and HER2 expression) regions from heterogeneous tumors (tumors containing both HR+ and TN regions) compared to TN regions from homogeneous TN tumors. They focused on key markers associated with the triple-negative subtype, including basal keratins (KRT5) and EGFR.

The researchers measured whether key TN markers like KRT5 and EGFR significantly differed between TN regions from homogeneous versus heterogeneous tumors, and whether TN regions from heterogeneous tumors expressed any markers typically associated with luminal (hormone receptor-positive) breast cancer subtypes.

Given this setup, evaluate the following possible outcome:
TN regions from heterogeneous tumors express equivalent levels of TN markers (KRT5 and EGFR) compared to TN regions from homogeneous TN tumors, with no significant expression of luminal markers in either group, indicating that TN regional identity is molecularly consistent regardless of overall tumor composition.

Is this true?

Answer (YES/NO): NO